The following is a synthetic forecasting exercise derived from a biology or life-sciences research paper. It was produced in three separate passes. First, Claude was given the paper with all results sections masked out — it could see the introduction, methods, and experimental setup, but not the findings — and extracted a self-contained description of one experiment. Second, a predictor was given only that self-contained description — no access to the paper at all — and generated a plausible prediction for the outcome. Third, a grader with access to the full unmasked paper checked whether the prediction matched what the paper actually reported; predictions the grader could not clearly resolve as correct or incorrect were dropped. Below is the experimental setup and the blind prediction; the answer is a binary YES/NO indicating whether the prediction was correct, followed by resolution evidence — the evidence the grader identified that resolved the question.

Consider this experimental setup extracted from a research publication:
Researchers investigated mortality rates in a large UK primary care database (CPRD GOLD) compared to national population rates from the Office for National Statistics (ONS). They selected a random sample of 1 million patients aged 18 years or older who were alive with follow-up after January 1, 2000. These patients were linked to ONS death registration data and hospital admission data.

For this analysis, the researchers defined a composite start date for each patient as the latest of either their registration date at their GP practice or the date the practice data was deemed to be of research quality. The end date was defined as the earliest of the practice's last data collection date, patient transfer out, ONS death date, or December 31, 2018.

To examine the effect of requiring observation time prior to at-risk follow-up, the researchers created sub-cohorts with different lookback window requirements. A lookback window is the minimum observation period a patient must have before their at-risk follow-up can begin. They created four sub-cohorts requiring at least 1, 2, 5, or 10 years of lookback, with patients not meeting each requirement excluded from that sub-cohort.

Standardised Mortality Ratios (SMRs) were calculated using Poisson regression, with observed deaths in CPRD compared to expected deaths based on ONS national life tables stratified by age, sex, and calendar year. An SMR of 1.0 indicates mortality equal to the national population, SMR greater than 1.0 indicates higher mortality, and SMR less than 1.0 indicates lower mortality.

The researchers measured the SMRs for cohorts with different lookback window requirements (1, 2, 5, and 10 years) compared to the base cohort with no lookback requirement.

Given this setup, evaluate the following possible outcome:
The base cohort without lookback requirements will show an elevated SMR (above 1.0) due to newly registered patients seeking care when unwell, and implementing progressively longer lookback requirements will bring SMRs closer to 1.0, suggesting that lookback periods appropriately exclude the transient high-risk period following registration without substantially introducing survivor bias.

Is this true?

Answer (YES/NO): NO